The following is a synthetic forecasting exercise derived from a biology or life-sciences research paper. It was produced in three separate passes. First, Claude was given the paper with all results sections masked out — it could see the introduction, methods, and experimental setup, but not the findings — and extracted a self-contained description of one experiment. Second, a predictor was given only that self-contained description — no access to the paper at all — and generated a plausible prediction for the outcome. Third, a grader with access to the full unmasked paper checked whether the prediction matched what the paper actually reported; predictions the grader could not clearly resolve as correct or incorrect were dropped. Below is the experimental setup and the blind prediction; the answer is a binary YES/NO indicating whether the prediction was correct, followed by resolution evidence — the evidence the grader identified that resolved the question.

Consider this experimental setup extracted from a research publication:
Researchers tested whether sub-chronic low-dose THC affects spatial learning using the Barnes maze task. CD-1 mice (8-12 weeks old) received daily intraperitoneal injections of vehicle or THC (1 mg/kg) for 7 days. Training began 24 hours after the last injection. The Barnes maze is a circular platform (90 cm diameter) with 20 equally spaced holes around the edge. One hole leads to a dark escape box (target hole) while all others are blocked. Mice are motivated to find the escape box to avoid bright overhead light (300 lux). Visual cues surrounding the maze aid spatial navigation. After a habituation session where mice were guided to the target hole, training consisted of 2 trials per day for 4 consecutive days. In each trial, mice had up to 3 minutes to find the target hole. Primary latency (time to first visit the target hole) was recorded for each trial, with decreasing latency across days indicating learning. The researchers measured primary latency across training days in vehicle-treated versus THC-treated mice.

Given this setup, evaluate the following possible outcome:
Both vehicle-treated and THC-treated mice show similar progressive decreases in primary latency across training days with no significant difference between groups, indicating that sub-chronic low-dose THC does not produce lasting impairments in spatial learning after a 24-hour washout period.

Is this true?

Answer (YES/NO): YES